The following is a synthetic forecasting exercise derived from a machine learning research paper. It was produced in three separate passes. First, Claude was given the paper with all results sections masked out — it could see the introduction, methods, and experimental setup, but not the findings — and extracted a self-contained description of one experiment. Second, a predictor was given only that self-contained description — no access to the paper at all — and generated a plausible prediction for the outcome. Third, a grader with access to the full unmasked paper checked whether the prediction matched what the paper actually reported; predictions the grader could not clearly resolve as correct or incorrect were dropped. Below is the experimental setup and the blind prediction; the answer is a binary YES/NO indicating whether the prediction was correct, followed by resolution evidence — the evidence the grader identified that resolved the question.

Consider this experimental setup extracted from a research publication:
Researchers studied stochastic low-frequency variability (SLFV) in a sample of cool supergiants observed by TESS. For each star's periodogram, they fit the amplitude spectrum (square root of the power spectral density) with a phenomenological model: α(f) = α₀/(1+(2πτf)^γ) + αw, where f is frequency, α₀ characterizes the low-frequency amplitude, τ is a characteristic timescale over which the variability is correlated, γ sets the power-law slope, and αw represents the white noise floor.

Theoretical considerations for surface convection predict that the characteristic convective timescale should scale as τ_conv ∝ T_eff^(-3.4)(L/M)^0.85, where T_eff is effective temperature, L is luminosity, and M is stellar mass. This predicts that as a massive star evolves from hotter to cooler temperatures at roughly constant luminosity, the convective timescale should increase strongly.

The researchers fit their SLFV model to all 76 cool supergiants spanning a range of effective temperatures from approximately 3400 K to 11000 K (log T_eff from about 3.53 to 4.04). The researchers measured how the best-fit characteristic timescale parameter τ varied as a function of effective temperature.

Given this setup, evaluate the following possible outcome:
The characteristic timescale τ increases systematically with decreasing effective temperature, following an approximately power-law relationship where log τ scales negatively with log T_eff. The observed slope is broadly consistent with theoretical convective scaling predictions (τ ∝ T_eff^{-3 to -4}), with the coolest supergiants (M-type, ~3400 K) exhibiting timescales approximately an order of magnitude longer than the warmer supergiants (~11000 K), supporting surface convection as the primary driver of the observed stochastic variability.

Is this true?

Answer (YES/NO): NO